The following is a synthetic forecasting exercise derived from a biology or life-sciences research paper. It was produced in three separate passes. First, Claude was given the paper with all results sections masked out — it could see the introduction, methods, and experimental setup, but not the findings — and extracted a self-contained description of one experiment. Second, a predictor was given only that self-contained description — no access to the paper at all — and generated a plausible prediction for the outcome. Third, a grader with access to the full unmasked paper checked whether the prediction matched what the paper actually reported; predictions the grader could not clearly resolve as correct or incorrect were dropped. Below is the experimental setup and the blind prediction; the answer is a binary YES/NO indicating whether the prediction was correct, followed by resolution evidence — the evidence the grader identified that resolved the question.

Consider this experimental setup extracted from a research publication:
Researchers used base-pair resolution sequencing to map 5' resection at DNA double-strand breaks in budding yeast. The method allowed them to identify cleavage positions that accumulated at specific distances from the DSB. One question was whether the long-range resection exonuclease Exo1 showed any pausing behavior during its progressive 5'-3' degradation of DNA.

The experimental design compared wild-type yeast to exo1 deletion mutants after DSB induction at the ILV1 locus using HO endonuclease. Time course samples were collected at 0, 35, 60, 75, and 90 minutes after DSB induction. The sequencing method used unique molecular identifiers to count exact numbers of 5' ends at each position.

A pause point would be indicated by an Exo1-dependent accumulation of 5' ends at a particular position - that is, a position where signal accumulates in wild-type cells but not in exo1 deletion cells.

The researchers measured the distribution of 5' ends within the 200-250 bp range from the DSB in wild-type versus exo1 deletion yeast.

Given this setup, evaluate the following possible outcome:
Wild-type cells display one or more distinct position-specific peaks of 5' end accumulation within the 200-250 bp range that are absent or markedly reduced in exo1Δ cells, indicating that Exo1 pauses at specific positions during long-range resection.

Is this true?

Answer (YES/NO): YES